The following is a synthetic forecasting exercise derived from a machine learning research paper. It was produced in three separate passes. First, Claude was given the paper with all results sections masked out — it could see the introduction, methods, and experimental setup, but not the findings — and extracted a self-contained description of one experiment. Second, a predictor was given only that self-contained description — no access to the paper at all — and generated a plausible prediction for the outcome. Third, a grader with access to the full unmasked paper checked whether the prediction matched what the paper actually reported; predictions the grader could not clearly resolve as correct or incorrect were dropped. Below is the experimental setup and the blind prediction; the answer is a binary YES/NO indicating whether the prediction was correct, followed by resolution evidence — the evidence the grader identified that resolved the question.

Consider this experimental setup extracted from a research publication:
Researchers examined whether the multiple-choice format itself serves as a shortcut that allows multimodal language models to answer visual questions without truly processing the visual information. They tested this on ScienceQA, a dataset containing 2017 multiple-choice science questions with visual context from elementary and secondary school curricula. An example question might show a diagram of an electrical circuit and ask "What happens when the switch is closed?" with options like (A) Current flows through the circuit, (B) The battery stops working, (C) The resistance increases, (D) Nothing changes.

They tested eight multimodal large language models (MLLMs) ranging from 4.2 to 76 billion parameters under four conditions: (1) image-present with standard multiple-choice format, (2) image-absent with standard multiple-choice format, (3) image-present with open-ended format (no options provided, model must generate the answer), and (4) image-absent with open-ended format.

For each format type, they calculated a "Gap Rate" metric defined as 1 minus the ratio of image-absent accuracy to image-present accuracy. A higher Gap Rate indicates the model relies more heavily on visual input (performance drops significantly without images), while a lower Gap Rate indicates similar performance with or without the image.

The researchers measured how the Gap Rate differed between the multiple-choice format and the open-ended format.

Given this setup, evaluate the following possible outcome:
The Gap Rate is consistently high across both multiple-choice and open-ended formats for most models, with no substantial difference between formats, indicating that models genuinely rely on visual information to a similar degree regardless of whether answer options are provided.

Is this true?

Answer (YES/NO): NO